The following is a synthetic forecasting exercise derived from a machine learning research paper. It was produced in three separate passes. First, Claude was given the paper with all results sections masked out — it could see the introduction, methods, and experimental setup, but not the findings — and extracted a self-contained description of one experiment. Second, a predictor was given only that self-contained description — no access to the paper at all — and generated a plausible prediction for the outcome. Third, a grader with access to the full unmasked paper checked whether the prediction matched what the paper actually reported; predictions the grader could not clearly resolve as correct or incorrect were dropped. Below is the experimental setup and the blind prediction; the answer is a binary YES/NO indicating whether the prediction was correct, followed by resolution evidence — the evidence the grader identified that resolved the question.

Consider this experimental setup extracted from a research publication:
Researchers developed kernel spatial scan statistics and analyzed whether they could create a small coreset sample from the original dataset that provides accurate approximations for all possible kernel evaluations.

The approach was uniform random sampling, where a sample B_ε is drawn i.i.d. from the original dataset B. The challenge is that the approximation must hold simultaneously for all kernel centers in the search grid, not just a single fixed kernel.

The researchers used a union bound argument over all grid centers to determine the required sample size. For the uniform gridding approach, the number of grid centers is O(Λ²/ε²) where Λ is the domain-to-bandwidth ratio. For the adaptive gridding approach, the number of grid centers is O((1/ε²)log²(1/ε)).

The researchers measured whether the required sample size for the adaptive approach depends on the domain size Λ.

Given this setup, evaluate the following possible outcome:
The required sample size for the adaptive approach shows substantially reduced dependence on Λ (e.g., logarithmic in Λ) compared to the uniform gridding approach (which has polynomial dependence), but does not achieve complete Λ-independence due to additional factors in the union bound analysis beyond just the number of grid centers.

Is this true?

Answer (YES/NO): NO